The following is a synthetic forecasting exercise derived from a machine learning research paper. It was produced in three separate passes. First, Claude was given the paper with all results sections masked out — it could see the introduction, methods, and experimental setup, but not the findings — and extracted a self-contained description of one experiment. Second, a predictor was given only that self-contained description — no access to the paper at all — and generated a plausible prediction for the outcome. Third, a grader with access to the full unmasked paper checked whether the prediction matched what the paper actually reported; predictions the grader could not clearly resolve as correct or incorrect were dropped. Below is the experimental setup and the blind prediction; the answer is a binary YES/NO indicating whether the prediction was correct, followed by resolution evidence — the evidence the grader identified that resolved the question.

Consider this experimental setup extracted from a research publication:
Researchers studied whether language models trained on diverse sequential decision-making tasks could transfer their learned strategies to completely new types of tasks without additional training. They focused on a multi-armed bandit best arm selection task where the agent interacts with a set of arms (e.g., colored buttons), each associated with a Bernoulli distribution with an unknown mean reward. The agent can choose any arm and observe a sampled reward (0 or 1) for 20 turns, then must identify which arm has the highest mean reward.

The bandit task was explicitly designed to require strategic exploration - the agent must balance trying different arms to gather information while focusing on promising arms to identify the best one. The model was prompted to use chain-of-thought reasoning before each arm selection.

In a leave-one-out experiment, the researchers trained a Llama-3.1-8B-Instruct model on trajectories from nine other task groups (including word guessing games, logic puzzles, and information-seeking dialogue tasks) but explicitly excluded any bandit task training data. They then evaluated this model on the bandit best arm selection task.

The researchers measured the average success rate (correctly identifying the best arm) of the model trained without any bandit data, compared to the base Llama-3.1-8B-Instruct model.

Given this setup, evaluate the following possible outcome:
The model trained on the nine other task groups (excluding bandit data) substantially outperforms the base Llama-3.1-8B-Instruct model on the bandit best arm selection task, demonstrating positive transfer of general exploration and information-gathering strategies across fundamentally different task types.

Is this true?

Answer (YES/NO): YES